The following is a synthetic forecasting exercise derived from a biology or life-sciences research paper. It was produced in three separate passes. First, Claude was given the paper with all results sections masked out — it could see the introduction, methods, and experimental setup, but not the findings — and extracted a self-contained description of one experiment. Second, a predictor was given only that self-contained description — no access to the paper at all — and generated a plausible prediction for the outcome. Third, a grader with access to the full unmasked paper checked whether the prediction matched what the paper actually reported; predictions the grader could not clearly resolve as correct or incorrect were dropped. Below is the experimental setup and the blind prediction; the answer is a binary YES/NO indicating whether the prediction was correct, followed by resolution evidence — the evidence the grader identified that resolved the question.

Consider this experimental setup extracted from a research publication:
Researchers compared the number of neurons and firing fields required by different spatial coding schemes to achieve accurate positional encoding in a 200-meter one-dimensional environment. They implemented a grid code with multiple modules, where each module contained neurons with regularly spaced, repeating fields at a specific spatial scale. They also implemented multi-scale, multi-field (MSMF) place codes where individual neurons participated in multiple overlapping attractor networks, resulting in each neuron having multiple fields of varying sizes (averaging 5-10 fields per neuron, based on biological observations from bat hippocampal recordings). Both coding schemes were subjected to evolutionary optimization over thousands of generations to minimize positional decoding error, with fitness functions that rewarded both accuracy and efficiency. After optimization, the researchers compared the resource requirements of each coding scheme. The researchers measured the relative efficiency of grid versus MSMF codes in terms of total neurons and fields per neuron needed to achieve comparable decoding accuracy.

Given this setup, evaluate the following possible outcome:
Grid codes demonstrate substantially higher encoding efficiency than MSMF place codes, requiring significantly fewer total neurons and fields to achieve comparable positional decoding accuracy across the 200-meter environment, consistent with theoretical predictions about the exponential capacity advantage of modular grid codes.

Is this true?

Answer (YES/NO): YES